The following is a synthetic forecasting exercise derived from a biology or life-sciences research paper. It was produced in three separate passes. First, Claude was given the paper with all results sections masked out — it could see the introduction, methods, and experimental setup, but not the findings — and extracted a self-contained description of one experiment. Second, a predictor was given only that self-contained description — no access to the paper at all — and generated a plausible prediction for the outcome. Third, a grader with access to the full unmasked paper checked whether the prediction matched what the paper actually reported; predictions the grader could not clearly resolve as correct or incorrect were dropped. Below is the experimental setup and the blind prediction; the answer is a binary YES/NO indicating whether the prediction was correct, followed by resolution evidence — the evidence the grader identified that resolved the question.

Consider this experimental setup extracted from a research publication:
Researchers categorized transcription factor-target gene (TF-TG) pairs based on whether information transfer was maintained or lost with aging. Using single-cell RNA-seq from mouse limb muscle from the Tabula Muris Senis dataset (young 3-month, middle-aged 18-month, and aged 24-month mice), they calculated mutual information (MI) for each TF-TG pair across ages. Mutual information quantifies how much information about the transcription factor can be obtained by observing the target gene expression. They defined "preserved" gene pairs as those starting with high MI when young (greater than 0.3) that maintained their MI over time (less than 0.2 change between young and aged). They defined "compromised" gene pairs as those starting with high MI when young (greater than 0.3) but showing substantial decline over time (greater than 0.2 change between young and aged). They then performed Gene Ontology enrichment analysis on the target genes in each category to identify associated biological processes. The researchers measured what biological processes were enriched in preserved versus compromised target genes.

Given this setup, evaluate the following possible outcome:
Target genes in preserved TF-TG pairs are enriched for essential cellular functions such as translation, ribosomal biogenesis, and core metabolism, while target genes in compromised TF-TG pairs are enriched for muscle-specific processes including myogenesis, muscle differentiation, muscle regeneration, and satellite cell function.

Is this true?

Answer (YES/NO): NO